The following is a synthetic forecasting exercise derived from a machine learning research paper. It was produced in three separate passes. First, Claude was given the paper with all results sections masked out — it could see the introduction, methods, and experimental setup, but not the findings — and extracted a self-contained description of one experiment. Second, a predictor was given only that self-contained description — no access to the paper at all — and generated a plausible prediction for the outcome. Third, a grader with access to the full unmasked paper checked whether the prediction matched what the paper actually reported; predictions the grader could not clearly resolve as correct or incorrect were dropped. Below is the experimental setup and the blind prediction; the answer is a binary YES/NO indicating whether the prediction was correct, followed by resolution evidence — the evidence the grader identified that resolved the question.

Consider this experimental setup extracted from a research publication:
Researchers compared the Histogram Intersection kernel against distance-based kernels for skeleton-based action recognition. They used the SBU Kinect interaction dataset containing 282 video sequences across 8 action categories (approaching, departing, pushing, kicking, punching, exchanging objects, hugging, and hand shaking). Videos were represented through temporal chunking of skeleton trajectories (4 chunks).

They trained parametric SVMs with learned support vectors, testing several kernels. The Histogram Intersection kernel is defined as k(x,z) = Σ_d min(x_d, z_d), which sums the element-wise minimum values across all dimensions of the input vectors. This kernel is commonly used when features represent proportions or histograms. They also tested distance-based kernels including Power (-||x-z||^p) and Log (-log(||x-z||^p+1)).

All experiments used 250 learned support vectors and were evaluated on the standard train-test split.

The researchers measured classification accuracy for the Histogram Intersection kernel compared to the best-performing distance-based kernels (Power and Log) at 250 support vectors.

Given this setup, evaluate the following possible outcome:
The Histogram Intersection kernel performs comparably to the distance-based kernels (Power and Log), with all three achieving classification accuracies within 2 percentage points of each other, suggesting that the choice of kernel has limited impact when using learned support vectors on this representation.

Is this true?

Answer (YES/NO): YES